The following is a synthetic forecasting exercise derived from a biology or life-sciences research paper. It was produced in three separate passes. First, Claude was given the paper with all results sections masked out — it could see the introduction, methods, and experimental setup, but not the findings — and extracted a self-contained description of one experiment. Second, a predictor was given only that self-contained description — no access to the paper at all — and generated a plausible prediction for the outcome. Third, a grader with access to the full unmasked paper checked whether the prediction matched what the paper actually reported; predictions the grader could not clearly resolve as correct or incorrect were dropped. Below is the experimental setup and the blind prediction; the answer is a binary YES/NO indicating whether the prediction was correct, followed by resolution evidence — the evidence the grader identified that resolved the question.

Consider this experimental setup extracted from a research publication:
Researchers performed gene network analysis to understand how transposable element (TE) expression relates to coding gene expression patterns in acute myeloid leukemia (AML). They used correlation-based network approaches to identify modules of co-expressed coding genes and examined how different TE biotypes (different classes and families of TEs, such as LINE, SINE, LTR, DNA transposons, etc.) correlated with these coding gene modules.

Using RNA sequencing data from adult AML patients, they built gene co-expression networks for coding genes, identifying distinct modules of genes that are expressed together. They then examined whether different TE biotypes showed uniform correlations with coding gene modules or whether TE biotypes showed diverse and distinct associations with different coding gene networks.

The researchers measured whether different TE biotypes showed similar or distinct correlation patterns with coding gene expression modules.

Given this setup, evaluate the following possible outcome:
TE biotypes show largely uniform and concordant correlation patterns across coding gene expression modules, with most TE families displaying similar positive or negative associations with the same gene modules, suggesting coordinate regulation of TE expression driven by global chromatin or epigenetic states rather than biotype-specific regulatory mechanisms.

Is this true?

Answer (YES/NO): NO